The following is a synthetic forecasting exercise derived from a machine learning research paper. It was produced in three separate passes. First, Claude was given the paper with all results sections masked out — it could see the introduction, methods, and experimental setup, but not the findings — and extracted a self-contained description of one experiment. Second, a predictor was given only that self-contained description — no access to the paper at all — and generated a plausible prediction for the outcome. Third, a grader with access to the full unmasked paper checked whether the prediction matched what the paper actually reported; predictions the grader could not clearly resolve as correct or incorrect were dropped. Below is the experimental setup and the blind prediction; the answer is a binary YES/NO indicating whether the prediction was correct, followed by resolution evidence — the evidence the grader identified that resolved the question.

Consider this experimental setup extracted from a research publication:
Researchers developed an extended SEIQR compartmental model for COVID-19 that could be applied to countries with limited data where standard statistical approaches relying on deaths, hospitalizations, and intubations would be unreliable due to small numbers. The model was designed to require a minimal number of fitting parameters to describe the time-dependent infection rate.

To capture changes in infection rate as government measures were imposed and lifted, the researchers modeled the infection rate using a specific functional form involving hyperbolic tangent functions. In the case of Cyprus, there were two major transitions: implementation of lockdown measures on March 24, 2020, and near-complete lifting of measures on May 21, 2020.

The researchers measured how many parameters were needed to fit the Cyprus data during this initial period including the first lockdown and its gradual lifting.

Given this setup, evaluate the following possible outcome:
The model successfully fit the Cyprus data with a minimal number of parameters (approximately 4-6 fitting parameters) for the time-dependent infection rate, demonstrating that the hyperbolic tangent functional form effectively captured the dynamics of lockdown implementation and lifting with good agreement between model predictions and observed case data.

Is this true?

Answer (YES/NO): YES